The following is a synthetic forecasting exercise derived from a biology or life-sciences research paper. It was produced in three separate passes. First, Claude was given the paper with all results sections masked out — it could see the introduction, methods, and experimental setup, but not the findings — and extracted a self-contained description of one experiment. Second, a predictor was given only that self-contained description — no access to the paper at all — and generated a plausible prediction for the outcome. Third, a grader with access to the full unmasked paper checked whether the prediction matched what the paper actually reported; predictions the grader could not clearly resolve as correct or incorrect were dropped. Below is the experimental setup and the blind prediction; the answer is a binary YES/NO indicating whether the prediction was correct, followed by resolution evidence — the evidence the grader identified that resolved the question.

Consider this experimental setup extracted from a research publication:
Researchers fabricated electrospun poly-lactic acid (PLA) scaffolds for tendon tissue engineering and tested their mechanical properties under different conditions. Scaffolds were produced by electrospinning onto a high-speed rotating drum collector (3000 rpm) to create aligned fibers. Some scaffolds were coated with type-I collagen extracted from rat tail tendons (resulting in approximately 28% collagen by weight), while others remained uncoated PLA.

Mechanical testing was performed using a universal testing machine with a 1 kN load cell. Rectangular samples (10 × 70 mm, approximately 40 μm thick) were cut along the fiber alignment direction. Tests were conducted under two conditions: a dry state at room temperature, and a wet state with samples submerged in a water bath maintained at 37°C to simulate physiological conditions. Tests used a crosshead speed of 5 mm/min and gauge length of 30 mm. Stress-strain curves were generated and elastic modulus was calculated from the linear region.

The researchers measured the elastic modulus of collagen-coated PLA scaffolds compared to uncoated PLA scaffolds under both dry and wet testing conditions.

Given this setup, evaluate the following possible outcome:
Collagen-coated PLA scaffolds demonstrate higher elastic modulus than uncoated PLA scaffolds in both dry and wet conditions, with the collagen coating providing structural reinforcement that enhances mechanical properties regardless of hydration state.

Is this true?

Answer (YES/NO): YES